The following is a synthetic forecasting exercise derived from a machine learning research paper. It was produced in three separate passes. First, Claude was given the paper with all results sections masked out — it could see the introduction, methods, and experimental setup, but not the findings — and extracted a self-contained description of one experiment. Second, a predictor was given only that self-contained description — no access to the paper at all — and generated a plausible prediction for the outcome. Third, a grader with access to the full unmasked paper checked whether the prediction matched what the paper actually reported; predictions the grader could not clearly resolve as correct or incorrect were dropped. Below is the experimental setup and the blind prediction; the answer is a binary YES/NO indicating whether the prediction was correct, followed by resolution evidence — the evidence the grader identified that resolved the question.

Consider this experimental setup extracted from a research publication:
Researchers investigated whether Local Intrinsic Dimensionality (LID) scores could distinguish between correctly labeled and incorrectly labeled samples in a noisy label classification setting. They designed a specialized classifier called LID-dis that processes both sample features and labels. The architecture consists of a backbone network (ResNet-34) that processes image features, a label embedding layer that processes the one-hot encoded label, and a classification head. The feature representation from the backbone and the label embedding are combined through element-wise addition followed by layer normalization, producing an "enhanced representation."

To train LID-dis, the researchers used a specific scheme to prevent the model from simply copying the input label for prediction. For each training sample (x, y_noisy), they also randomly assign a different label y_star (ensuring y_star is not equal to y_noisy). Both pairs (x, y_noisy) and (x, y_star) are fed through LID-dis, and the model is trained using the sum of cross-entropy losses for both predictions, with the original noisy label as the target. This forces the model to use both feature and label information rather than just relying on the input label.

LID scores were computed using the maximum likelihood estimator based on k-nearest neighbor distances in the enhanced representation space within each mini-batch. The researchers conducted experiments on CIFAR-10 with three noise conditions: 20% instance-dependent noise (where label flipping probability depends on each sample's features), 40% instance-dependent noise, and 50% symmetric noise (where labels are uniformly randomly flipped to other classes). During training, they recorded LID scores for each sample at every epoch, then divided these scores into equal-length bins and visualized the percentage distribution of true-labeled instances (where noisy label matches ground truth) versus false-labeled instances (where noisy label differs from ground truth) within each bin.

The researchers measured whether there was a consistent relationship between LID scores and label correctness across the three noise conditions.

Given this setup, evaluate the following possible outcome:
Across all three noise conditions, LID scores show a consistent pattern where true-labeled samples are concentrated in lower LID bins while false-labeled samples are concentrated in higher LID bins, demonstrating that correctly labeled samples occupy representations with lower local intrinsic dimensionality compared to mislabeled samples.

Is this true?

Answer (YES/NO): YES